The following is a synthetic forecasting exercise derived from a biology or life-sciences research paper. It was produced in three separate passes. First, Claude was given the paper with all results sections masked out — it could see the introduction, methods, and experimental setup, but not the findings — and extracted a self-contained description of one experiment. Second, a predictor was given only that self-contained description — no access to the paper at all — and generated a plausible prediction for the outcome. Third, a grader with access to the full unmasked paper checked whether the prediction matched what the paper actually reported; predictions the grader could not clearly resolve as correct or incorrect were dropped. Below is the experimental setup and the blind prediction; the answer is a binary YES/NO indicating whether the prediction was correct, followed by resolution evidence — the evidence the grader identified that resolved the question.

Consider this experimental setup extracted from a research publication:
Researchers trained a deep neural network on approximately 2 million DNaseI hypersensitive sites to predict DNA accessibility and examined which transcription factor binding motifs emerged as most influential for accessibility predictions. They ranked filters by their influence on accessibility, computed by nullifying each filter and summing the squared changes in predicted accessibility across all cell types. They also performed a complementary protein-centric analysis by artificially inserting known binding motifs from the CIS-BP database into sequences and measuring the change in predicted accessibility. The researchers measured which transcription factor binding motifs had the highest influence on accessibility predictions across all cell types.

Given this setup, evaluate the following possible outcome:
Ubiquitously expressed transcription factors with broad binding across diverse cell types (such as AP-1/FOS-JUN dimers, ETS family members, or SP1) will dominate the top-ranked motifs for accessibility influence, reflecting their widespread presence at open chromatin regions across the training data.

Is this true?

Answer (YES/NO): YES